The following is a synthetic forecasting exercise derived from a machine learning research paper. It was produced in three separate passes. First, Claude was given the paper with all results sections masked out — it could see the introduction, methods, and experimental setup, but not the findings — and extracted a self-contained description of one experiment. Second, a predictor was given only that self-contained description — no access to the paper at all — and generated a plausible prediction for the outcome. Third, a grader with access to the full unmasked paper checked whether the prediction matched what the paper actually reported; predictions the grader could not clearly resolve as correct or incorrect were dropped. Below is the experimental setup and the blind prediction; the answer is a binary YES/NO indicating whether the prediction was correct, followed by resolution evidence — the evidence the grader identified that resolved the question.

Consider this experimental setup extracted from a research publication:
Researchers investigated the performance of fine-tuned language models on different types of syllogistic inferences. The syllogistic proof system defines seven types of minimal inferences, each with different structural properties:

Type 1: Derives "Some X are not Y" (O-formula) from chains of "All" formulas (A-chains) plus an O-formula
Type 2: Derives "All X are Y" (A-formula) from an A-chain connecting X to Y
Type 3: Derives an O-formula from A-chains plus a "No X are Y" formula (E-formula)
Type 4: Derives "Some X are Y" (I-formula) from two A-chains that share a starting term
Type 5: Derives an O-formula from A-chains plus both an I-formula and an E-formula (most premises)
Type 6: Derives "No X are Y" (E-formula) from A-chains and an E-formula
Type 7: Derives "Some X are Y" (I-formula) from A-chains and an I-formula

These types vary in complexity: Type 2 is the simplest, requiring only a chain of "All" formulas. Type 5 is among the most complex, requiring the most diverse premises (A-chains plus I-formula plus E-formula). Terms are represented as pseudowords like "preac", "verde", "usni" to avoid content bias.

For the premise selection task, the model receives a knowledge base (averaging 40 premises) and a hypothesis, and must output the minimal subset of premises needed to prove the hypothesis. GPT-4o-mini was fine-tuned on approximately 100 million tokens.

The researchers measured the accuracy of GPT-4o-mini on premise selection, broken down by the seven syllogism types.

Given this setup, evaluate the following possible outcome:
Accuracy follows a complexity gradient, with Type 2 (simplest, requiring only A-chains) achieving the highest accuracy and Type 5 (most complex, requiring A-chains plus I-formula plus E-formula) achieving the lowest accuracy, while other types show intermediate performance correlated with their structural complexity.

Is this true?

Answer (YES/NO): NO